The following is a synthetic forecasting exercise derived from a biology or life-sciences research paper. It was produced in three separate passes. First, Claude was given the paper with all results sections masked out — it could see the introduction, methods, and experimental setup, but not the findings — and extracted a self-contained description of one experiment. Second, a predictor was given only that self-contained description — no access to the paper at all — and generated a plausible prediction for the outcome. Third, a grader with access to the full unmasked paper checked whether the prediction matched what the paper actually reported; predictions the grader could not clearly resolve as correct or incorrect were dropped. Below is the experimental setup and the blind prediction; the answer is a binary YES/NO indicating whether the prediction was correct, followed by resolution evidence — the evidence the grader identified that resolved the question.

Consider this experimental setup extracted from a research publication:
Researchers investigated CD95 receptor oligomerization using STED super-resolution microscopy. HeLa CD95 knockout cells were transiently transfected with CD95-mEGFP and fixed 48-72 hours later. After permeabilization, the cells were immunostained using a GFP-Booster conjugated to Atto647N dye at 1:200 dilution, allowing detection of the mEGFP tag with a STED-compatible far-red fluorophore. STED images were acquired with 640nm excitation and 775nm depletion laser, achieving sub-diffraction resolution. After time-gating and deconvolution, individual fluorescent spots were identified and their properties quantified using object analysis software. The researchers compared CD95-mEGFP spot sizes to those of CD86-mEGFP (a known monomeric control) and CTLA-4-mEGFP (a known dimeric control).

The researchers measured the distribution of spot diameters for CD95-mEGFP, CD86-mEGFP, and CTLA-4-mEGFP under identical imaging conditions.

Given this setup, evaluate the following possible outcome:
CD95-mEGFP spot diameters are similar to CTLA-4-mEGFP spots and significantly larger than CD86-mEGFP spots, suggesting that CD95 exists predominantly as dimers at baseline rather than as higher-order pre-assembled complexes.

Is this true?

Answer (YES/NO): NO